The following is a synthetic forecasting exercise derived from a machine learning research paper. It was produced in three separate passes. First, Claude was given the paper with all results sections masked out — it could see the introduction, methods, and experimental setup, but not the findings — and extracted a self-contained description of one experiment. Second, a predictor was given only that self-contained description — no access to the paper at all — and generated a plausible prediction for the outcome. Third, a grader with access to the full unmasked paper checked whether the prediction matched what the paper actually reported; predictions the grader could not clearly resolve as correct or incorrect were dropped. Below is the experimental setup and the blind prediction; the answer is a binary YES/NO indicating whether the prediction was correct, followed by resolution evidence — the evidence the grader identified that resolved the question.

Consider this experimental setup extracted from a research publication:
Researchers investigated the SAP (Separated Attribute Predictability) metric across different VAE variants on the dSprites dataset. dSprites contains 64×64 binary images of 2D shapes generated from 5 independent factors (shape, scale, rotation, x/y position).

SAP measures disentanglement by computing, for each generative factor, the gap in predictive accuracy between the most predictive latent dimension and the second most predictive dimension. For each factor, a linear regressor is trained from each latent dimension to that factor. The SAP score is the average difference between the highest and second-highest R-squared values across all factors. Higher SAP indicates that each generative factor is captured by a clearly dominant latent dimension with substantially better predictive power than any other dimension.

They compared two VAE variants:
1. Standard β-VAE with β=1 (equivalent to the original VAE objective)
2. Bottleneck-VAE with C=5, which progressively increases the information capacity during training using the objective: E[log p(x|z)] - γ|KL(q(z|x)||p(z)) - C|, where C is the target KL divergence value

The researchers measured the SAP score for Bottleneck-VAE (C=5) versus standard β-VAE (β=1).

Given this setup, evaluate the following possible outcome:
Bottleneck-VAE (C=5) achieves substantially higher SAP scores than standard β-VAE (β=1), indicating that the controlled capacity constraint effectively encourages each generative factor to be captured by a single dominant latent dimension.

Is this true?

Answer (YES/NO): YES